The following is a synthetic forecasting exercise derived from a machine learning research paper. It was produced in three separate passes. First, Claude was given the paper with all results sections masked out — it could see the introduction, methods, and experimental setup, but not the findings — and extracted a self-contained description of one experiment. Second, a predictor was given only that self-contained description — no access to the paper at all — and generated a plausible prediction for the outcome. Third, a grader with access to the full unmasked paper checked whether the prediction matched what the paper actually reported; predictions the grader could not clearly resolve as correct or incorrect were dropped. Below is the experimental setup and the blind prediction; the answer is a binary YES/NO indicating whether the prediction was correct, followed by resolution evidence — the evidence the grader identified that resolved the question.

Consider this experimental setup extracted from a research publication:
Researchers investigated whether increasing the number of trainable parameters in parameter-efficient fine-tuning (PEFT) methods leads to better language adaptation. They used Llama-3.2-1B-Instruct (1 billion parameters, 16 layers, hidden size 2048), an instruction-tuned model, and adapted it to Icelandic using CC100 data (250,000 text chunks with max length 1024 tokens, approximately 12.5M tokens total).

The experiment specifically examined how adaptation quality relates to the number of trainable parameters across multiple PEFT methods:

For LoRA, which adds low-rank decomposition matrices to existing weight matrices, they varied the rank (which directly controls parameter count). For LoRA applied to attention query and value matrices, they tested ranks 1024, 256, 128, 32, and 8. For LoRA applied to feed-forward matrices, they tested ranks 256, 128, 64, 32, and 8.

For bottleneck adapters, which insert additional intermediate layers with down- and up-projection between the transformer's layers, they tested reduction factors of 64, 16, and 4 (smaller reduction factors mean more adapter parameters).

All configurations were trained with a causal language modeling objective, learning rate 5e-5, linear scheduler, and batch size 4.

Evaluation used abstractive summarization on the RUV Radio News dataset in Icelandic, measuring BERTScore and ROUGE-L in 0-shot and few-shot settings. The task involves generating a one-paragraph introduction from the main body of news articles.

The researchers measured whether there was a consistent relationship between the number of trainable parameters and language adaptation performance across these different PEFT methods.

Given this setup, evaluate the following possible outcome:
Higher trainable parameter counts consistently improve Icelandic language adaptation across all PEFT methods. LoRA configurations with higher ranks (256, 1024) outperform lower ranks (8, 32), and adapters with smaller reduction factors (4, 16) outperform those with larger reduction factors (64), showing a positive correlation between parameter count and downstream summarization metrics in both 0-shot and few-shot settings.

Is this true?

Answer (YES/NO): YES